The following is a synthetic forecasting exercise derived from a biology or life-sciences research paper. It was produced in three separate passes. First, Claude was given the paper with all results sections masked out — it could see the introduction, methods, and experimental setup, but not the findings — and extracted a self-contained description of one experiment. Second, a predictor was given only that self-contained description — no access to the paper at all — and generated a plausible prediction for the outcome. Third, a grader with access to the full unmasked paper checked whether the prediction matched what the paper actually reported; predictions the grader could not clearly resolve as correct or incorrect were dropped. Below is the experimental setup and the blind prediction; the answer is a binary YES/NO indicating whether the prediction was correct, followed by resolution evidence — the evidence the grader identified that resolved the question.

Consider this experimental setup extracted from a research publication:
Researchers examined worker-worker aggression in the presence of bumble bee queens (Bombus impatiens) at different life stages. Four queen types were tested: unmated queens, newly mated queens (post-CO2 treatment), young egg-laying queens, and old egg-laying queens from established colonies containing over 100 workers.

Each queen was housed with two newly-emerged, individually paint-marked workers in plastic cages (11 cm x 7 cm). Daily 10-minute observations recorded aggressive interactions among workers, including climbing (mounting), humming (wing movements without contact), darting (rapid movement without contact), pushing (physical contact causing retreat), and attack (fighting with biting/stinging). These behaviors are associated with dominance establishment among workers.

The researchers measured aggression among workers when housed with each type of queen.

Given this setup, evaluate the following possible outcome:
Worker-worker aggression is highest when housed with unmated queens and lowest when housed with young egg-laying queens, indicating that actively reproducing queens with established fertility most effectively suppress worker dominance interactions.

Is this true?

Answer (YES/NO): NO